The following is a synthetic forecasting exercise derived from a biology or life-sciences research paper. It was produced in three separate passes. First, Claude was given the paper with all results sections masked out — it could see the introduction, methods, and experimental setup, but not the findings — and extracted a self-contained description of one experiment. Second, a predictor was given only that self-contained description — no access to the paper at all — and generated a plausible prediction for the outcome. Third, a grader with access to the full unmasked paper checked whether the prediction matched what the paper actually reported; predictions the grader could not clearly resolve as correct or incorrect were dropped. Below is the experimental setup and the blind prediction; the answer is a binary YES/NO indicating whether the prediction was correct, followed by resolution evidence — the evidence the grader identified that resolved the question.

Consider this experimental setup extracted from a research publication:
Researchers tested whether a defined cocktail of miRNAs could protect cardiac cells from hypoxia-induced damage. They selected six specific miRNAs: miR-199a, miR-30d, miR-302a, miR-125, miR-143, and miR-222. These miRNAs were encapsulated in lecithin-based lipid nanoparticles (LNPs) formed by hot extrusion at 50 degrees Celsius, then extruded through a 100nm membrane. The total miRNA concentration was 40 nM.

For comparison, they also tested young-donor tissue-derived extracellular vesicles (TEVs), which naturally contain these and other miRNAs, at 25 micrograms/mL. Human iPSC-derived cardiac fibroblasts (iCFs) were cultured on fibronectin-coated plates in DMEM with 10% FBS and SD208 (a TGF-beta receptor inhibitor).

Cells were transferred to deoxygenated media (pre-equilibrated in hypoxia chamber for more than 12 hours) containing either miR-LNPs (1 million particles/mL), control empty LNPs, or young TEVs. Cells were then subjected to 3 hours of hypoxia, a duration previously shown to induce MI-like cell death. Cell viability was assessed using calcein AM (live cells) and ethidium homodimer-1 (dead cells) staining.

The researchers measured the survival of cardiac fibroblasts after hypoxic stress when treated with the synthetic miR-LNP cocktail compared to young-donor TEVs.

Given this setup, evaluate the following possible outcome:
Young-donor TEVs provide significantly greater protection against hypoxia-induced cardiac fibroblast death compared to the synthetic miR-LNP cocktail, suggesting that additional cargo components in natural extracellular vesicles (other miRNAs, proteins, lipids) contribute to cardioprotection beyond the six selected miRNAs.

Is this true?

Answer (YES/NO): NO